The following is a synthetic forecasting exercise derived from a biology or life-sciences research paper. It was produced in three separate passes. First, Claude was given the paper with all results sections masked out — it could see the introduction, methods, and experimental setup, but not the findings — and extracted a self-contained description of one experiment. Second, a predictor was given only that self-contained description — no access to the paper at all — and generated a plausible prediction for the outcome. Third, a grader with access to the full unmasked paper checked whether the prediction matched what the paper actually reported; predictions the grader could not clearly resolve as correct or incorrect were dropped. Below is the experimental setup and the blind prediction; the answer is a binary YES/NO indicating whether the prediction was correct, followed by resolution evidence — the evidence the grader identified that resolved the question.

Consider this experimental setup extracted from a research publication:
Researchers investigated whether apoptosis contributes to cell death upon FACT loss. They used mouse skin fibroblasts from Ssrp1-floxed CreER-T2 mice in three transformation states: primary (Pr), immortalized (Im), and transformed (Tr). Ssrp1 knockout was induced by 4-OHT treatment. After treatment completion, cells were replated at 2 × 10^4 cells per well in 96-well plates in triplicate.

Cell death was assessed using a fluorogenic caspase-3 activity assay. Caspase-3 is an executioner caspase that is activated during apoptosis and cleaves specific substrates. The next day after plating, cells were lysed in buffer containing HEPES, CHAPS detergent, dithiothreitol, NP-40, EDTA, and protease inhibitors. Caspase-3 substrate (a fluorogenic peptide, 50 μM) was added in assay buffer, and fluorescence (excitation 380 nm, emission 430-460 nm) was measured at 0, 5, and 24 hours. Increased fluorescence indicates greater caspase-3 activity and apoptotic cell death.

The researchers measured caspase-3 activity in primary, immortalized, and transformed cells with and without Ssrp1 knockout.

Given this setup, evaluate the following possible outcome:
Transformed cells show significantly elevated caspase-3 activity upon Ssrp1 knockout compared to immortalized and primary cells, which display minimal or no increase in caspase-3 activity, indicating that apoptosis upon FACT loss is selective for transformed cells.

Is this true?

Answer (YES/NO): NO